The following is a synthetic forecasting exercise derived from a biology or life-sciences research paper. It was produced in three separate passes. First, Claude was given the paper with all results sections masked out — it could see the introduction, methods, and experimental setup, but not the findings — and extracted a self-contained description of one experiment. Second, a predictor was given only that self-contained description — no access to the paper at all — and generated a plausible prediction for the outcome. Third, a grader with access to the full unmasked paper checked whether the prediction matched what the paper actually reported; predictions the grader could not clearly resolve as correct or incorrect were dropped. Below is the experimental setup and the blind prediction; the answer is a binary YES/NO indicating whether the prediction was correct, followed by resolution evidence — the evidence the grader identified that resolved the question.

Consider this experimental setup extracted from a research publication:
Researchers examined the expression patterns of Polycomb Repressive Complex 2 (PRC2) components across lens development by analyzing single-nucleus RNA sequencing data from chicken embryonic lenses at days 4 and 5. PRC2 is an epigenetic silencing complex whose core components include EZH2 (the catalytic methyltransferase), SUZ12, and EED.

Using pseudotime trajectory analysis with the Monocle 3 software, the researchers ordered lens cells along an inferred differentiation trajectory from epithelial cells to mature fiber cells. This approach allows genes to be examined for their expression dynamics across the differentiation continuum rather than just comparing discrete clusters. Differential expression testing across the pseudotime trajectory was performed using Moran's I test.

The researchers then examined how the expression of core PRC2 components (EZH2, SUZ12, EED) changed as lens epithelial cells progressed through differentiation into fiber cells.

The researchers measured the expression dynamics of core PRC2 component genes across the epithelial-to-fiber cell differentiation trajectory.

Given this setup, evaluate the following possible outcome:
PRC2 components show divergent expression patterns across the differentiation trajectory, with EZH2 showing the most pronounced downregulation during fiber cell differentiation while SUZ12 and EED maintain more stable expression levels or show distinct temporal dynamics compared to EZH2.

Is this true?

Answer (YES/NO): NO